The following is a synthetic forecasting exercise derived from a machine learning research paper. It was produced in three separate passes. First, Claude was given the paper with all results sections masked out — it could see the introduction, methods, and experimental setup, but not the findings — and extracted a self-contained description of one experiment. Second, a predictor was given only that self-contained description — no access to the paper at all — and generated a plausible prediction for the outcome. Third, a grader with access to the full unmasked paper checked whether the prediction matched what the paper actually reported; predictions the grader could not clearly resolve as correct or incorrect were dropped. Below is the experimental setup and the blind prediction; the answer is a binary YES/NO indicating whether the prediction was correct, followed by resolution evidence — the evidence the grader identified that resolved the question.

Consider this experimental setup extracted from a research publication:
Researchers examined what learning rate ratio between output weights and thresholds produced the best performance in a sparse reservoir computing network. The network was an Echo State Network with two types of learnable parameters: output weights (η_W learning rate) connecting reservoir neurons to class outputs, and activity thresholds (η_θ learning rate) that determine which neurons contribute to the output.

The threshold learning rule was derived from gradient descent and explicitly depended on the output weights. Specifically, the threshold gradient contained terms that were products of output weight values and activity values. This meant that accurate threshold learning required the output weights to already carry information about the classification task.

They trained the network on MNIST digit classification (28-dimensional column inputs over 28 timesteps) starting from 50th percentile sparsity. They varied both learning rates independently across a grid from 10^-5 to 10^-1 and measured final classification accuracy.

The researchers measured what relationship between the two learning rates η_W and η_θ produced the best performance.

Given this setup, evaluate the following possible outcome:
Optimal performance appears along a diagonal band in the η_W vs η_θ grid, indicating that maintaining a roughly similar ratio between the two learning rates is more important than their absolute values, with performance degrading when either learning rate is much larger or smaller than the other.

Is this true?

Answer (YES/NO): NO